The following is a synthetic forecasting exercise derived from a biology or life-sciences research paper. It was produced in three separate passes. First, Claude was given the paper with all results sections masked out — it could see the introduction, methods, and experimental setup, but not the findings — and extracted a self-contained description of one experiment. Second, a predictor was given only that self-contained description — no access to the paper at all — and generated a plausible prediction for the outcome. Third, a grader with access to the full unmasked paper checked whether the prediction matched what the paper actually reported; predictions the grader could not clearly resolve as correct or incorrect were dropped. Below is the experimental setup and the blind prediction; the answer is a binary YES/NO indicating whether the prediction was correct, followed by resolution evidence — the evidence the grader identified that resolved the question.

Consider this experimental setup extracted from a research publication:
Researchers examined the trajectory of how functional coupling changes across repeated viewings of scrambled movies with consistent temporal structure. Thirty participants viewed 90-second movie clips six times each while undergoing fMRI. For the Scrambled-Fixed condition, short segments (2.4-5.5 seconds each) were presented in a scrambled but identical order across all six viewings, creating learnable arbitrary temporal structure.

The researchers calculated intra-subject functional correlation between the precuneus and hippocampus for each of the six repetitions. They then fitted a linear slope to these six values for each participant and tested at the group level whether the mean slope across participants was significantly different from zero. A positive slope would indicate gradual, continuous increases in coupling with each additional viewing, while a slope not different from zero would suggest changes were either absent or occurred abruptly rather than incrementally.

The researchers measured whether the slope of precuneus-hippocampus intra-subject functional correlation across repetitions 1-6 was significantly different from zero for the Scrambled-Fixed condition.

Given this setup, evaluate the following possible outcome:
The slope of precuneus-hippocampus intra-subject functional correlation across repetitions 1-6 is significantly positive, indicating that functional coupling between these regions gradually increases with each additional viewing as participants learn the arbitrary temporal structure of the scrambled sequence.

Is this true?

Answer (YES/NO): YES